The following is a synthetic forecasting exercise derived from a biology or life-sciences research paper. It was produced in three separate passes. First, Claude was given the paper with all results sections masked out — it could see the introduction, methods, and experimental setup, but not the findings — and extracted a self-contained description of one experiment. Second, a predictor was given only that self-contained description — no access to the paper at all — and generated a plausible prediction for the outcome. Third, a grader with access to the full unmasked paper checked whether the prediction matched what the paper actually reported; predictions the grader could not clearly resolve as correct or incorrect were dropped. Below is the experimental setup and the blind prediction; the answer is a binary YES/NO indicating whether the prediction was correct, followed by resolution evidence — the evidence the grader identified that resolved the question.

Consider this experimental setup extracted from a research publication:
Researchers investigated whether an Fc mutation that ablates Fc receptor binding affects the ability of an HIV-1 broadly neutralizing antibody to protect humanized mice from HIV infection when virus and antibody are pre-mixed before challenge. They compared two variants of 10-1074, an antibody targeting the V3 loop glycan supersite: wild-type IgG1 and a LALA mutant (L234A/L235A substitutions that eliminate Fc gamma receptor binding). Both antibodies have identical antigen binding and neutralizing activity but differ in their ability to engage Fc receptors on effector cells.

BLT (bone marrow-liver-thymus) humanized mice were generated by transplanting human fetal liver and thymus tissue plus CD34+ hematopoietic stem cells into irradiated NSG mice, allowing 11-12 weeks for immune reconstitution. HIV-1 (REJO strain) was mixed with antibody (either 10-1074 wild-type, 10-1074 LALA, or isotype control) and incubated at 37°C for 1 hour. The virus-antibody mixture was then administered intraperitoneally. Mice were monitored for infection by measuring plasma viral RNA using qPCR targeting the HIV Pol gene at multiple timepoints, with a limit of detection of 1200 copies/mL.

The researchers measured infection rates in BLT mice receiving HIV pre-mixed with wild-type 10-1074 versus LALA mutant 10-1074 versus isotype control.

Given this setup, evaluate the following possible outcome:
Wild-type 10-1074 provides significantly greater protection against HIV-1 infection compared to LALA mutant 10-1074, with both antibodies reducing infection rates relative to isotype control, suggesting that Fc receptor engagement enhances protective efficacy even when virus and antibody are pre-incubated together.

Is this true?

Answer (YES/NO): NO